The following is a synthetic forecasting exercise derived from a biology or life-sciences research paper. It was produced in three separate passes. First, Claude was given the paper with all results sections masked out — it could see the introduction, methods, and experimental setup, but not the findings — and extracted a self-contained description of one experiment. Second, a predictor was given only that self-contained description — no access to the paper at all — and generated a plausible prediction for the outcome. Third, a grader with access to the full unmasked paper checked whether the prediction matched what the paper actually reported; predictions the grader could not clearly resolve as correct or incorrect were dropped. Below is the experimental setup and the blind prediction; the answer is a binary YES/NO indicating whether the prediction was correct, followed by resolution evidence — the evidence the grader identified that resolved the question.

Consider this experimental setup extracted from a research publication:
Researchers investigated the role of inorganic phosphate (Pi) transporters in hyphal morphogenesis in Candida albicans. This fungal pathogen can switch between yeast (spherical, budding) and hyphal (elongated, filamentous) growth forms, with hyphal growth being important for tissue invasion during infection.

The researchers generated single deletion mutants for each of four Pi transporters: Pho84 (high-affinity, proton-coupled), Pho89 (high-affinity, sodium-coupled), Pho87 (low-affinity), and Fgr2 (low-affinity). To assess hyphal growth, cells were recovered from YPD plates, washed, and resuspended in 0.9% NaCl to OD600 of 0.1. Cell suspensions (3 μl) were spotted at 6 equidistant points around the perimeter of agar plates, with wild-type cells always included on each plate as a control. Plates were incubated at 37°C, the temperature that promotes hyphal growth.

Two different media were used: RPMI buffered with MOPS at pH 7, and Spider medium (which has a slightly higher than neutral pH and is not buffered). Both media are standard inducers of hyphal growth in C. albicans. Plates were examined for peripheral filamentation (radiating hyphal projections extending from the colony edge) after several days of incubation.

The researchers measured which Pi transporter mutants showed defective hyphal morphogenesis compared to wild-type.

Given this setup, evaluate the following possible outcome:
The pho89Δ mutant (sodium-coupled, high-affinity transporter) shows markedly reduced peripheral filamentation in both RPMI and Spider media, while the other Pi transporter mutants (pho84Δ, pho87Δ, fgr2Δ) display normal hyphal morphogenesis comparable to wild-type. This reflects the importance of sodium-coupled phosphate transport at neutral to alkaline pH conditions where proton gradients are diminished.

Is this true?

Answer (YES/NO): NO